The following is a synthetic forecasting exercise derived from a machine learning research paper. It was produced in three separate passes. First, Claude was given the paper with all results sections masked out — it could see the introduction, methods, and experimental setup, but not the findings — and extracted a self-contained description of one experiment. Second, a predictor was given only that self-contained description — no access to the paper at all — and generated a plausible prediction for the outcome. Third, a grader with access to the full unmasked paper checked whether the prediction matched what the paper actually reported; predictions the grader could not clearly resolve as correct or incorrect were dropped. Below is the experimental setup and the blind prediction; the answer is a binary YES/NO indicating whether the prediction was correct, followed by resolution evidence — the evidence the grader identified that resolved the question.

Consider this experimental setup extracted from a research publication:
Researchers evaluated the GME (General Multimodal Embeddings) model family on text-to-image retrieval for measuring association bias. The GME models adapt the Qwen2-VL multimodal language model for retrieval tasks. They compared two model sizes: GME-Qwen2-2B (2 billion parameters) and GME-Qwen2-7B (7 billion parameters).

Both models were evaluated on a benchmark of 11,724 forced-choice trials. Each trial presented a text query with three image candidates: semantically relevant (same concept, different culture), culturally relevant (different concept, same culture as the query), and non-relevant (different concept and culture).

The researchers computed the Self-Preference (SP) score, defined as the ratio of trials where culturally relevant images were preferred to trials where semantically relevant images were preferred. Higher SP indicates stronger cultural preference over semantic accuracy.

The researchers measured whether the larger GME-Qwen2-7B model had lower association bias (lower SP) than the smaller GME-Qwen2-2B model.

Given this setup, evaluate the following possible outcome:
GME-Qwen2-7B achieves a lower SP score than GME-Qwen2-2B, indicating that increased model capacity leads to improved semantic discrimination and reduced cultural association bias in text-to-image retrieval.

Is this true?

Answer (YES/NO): YES